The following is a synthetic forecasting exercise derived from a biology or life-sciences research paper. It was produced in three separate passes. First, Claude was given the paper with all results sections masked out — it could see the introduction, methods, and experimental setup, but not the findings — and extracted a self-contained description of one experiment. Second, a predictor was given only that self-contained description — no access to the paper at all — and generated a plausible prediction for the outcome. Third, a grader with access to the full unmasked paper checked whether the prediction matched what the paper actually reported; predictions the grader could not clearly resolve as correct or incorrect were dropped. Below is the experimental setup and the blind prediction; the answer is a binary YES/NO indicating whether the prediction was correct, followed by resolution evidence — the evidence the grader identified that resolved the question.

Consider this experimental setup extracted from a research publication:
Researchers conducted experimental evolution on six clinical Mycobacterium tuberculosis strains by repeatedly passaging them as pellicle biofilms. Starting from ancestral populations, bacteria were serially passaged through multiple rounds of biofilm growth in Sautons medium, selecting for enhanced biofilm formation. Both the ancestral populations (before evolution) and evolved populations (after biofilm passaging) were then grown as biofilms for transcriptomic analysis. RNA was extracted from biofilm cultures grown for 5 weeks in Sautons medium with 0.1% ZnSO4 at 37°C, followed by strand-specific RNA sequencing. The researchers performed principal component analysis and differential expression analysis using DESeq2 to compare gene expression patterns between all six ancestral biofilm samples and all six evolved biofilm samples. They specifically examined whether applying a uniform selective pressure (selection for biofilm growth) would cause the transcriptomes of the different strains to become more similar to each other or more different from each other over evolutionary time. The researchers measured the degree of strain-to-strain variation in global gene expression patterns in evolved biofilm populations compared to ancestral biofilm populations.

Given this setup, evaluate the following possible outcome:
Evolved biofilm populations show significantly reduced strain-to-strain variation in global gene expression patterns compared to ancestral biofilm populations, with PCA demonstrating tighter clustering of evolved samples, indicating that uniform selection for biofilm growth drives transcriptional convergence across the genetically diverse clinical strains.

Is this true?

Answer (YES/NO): YES